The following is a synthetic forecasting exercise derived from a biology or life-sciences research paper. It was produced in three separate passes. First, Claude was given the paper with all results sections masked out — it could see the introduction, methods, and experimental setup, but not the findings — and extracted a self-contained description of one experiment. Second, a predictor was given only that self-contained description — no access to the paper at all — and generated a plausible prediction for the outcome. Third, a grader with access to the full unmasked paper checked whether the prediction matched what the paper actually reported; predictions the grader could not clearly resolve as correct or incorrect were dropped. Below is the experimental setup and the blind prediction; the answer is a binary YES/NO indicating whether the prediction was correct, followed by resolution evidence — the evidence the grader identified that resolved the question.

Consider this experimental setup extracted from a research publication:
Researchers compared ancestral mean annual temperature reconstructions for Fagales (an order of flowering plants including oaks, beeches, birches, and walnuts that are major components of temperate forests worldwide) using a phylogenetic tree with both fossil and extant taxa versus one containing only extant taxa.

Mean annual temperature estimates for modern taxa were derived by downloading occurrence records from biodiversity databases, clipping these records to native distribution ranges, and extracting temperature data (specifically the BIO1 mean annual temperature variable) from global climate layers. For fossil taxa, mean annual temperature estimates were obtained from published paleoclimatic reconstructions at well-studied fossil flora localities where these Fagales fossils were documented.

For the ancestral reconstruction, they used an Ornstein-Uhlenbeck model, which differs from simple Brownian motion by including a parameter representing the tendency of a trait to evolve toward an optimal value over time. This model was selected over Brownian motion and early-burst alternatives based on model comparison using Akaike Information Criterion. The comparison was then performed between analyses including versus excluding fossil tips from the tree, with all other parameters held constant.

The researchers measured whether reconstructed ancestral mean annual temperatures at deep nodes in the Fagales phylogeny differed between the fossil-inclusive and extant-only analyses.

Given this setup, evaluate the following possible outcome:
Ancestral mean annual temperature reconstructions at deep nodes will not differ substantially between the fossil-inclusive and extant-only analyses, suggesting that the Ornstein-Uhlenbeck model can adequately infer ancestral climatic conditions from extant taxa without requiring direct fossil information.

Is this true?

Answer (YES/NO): YES